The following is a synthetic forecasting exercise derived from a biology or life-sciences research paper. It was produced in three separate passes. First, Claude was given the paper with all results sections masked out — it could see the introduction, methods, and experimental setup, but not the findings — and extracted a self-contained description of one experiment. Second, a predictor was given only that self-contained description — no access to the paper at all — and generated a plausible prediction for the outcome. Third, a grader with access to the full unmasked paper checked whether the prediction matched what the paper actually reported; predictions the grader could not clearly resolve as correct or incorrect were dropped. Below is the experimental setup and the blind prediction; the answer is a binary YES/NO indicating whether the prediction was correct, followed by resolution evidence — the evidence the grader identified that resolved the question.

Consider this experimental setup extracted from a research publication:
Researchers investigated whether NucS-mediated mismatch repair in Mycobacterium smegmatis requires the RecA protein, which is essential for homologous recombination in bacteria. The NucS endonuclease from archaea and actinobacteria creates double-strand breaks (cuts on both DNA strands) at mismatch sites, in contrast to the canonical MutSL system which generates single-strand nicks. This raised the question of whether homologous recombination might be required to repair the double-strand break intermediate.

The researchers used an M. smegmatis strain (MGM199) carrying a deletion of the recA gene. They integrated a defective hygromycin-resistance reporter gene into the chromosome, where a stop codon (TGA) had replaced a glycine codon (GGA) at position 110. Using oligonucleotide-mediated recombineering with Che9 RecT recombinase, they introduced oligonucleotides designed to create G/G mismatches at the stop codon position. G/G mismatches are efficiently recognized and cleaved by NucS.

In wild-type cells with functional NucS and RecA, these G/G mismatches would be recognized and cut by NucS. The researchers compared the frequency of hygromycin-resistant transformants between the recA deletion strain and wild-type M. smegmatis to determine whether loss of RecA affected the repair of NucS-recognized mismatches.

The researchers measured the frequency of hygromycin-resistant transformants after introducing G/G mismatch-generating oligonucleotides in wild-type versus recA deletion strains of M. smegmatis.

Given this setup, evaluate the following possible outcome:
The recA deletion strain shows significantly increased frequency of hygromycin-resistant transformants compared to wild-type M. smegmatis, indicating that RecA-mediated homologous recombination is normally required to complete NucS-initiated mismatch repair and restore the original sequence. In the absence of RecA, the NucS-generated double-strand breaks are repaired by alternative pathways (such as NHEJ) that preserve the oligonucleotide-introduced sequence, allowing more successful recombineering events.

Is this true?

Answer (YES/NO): NO